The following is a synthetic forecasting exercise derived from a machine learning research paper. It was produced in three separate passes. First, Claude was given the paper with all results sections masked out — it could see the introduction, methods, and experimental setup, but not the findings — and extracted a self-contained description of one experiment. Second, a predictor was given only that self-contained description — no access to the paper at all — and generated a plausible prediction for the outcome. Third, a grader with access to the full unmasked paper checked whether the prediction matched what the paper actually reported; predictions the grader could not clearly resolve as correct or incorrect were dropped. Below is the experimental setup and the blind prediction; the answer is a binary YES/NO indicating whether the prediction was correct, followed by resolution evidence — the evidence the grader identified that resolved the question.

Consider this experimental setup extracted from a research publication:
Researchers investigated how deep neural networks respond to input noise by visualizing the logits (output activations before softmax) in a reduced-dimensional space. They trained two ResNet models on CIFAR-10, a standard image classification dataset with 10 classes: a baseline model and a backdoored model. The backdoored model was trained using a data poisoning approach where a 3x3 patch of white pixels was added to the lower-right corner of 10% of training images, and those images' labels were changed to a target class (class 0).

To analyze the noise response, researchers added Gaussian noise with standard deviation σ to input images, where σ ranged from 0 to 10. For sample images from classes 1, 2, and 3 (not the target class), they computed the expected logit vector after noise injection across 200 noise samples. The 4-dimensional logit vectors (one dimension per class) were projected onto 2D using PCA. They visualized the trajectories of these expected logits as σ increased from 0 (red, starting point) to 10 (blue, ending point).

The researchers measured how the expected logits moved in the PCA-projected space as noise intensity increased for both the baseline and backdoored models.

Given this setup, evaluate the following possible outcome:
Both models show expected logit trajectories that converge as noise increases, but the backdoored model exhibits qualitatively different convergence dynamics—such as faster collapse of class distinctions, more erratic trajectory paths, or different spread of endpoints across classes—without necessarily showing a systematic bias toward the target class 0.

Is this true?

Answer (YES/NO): NO